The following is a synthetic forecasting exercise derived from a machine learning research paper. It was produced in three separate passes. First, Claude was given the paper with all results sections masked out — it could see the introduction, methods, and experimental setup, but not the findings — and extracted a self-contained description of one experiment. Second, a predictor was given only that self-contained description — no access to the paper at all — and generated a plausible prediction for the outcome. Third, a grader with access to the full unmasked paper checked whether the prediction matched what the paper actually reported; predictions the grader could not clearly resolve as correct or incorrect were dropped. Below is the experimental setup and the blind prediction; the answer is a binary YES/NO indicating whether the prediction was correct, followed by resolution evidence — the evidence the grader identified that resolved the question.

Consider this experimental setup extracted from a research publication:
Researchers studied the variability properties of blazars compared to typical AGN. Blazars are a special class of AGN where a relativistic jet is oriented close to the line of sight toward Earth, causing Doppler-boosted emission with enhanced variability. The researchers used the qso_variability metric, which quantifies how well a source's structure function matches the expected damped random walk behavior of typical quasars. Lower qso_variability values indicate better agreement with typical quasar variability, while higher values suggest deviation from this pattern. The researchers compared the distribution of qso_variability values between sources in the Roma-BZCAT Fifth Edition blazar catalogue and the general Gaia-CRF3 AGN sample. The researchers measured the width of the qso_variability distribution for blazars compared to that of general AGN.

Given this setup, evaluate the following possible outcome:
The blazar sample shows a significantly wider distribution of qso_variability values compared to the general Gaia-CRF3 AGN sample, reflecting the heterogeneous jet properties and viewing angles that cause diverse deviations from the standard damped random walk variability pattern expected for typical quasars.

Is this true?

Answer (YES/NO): YES